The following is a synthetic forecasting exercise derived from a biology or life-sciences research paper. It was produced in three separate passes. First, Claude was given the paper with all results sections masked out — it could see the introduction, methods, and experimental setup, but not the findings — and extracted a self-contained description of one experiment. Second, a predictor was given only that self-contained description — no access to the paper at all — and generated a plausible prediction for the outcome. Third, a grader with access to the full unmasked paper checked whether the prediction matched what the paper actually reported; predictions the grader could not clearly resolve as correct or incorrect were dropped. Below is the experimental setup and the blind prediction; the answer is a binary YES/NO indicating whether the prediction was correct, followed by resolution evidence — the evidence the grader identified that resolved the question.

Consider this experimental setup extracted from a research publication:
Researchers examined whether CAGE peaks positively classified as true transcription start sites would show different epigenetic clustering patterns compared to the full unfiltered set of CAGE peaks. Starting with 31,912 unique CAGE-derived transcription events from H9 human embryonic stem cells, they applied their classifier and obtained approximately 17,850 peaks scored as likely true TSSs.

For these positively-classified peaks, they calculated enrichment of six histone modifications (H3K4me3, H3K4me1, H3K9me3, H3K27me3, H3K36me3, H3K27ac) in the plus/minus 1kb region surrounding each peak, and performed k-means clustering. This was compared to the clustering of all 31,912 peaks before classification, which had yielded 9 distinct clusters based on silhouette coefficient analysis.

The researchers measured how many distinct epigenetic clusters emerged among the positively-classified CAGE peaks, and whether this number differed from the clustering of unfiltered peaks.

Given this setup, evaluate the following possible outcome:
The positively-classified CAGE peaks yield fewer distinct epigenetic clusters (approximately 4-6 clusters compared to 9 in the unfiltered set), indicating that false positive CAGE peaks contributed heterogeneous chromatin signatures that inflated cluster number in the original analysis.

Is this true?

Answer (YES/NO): NO